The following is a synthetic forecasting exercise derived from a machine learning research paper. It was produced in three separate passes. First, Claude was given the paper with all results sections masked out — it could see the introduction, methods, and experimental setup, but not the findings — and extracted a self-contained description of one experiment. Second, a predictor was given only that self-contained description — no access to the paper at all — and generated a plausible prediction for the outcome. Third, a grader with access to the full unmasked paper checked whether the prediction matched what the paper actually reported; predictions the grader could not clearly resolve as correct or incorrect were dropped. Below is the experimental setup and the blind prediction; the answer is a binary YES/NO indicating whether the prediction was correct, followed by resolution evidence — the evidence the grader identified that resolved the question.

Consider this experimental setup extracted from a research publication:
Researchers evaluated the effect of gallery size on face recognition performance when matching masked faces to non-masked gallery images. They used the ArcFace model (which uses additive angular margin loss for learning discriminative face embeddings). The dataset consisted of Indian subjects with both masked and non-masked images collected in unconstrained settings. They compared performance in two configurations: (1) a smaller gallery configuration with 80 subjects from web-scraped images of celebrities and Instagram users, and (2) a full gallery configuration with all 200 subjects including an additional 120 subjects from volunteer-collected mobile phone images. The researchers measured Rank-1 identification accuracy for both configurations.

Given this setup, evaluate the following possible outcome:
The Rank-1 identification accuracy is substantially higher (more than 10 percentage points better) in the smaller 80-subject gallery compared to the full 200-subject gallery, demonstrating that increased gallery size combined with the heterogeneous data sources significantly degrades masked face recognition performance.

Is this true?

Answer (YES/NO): NO